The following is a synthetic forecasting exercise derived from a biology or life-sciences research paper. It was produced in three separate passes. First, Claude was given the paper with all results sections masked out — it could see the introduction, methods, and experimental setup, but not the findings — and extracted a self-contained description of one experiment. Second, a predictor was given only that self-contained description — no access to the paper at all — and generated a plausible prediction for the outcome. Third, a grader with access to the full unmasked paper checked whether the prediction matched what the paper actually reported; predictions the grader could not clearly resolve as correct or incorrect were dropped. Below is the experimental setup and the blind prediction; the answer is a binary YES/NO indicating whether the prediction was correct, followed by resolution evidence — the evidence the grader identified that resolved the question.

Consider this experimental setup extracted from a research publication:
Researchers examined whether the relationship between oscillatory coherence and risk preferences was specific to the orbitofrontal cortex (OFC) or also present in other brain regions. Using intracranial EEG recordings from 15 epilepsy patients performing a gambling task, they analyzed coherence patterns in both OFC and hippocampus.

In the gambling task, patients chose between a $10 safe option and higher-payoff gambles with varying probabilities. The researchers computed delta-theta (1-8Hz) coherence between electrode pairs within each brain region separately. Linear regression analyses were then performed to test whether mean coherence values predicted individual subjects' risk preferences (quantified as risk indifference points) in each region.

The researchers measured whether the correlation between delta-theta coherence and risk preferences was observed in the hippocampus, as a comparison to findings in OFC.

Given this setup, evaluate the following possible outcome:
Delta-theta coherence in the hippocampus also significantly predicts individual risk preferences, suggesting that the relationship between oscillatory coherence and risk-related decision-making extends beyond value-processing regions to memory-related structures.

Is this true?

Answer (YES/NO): NO